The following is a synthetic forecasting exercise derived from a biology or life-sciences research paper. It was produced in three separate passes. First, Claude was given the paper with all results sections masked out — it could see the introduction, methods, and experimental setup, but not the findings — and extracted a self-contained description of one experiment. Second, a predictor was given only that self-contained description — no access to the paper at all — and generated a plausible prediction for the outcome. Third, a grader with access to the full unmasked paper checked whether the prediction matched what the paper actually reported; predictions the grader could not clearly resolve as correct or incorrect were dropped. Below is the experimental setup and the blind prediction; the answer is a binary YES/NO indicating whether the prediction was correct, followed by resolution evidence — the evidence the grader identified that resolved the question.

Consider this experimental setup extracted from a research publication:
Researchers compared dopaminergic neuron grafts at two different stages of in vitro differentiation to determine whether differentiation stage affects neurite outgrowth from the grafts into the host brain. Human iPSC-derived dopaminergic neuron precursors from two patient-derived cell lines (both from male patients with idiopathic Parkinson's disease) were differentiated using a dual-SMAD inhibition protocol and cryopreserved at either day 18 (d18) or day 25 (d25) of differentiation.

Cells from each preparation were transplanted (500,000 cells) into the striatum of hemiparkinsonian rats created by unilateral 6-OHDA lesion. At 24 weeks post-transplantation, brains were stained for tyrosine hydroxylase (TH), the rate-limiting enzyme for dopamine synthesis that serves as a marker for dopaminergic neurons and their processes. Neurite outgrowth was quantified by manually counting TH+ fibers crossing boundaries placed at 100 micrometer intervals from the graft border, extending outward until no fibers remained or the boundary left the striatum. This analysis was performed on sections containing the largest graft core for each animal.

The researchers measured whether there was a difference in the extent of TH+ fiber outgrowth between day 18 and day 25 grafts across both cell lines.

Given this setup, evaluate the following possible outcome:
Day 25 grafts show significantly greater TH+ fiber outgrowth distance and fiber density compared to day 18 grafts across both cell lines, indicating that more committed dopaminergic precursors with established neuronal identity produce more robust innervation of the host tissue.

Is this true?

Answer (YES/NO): NO